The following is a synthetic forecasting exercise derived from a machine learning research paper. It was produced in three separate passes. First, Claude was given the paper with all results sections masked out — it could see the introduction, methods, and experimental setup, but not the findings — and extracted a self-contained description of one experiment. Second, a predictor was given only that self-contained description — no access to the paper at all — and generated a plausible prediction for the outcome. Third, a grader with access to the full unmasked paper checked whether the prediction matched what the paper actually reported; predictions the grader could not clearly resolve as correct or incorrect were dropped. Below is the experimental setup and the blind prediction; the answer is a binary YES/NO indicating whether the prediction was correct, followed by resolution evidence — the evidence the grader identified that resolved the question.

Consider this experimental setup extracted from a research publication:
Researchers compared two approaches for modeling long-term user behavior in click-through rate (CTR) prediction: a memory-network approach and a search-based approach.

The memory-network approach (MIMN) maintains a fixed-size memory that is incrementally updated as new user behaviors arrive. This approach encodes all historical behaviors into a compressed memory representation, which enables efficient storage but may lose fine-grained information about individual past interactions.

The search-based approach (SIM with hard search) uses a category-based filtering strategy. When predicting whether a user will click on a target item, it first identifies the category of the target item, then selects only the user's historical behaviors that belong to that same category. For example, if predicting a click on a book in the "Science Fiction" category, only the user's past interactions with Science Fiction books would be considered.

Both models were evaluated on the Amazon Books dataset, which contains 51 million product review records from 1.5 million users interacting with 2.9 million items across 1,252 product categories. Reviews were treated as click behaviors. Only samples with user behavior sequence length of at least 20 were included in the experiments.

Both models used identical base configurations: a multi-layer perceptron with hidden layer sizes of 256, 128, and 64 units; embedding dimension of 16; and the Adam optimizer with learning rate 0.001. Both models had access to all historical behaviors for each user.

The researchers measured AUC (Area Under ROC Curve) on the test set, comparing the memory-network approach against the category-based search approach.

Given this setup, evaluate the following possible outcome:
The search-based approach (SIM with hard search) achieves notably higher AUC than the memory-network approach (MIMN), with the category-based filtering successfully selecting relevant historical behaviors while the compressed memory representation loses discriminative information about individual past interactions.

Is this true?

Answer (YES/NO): NO